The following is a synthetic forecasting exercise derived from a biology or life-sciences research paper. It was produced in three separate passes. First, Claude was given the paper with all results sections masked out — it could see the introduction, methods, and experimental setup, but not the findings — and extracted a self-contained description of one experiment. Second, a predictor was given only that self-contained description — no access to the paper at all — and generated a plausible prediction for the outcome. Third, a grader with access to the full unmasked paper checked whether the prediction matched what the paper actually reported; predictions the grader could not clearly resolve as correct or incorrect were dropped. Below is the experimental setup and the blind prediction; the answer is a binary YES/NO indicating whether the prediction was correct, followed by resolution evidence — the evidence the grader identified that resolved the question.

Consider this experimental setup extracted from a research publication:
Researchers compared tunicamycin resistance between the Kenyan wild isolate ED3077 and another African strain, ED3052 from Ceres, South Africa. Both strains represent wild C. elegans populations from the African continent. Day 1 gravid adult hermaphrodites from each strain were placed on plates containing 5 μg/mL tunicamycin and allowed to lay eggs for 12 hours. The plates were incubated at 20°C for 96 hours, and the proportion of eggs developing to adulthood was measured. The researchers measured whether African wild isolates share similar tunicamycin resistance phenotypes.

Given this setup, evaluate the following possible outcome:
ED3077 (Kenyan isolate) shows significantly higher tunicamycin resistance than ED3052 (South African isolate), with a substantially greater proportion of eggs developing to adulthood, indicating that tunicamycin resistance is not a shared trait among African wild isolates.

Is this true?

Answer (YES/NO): YES